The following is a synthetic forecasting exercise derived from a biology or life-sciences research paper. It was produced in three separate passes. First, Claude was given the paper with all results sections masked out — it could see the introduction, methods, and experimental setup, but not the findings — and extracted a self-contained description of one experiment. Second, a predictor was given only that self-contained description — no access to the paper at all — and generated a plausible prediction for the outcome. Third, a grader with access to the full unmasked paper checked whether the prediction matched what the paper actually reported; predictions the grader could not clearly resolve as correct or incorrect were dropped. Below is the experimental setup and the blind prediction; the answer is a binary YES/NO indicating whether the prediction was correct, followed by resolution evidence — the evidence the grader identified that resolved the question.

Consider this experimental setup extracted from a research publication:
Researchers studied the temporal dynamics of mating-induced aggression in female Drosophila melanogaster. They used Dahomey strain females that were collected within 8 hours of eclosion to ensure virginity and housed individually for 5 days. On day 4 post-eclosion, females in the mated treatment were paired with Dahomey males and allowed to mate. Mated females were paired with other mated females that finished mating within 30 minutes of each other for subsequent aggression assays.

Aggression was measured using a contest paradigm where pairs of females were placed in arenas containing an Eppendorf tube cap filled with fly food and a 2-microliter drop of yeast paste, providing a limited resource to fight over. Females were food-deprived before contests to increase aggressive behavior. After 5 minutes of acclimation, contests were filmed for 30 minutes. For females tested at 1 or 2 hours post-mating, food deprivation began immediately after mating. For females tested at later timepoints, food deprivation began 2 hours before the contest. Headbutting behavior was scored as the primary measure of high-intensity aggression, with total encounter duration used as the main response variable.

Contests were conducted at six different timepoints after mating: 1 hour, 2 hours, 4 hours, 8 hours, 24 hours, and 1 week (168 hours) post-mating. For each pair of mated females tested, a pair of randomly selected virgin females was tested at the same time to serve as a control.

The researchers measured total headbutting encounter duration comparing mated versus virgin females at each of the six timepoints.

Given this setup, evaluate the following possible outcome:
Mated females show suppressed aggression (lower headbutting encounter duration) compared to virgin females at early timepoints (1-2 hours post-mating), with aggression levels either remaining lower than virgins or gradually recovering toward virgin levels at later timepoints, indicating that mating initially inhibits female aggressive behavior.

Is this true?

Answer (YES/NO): NO